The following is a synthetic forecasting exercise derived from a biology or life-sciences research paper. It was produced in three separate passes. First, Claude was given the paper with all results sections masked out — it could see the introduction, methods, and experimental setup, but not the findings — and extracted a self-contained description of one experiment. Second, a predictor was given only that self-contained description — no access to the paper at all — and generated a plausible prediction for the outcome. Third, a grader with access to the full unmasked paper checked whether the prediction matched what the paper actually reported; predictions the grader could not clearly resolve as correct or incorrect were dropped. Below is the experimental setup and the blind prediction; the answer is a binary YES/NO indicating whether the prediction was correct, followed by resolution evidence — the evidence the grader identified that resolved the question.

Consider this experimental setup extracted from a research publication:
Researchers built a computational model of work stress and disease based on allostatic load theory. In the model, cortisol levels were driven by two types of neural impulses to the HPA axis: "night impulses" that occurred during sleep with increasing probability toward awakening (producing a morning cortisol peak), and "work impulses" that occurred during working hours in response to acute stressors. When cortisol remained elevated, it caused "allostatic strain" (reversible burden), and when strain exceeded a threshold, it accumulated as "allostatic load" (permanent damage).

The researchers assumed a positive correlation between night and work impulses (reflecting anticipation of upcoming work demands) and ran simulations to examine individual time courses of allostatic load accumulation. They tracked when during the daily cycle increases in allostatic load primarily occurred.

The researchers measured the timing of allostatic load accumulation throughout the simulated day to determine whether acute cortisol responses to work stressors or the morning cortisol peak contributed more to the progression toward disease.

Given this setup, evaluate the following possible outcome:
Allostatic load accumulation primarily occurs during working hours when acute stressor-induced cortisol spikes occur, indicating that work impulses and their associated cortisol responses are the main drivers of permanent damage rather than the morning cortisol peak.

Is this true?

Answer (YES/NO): NO